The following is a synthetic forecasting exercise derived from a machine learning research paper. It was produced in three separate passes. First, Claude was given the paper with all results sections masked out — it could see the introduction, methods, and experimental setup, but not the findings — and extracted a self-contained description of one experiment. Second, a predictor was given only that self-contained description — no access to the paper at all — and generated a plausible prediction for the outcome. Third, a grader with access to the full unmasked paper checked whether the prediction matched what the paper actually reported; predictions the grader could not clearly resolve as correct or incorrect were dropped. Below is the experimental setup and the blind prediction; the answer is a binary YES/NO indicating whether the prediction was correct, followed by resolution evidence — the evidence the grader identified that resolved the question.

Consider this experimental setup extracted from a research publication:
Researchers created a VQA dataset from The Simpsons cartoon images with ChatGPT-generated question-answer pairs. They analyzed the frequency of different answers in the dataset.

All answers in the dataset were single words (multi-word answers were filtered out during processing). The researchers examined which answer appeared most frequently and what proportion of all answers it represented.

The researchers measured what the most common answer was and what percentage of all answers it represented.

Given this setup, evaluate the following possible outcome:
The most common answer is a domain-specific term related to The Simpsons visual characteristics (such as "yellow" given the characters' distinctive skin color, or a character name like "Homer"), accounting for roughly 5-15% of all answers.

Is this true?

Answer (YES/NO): NO